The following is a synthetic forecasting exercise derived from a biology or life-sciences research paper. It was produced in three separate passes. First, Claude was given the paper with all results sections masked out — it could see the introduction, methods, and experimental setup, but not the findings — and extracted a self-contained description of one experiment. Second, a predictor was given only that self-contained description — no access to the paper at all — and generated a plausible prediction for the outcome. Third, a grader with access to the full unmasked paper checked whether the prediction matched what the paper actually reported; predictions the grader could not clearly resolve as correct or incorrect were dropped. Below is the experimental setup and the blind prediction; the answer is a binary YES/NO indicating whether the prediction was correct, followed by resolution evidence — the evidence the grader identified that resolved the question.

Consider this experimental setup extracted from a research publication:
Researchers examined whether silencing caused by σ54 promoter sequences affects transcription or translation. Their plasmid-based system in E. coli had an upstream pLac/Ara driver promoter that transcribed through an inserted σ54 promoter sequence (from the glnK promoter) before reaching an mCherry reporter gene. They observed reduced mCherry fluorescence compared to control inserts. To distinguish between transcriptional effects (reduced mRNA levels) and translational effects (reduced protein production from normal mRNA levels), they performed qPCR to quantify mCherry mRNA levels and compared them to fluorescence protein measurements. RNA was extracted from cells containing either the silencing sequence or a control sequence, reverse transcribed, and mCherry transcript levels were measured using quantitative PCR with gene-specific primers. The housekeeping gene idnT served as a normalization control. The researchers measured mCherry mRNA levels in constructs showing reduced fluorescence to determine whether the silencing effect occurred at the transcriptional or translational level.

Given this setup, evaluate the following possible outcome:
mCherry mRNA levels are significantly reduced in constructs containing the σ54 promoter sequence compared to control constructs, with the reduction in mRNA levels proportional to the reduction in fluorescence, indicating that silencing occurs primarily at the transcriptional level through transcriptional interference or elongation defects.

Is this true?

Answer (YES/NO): NO